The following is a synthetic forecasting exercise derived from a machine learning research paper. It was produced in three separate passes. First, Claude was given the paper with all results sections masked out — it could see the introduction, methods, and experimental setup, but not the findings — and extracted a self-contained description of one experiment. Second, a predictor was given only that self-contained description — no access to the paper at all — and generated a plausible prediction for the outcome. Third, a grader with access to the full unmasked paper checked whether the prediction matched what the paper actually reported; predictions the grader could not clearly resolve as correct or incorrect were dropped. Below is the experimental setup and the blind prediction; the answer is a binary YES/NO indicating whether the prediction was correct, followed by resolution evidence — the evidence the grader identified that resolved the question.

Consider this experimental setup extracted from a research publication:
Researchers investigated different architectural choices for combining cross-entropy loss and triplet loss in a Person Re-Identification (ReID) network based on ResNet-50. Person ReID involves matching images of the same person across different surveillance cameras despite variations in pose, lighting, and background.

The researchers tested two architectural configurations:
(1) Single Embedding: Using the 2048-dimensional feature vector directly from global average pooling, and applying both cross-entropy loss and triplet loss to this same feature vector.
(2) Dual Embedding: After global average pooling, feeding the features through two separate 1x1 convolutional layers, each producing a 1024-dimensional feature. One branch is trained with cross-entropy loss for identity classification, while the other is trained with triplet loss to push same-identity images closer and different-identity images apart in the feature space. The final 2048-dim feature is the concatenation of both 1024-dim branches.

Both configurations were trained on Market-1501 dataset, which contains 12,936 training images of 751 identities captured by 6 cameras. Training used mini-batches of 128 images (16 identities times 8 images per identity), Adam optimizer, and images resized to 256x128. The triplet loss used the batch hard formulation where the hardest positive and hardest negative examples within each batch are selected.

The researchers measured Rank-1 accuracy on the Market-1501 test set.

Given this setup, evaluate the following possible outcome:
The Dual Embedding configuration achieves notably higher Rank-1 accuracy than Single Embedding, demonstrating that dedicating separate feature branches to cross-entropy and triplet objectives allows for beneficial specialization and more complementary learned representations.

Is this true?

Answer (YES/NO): YES